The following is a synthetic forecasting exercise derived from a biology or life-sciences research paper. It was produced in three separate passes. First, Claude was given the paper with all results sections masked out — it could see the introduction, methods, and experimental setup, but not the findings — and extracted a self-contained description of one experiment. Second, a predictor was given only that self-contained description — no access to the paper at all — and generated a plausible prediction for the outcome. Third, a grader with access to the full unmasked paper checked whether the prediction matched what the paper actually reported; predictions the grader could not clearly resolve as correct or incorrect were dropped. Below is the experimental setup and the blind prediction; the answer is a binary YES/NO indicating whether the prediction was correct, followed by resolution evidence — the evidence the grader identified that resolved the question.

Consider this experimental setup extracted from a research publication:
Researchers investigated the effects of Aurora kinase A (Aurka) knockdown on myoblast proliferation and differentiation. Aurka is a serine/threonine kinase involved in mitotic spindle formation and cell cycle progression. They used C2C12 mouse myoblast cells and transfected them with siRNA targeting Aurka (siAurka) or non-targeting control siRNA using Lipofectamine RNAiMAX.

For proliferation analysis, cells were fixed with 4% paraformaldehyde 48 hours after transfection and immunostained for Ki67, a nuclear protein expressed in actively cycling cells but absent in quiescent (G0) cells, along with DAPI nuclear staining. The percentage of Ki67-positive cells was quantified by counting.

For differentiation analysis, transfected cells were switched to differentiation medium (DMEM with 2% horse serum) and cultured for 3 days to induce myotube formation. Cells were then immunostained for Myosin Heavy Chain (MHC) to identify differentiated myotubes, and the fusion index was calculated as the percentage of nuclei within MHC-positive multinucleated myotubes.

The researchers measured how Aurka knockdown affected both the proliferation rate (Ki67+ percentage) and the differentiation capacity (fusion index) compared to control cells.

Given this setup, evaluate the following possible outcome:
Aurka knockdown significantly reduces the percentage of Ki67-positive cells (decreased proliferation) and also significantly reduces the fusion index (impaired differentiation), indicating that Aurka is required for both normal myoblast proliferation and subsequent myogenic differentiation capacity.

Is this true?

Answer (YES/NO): YES